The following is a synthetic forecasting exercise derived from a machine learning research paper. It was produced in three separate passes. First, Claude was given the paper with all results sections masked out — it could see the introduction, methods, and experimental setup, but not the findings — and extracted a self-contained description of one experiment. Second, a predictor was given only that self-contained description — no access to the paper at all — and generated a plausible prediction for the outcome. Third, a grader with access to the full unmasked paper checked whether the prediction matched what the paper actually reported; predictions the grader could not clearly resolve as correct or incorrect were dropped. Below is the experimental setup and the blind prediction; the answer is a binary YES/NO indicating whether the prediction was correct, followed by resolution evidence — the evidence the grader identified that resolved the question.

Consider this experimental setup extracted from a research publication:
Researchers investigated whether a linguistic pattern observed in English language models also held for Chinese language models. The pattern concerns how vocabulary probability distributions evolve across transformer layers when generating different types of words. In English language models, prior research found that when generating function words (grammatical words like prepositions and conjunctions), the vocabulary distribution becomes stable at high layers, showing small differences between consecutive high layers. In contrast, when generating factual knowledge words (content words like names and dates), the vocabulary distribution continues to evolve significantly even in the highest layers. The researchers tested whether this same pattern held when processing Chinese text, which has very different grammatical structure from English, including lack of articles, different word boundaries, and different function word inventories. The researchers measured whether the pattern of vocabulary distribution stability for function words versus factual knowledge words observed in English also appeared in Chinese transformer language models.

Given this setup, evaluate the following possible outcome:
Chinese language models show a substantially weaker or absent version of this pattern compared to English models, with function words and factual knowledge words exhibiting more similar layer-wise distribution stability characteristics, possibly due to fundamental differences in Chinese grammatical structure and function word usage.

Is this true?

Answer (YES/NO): NO